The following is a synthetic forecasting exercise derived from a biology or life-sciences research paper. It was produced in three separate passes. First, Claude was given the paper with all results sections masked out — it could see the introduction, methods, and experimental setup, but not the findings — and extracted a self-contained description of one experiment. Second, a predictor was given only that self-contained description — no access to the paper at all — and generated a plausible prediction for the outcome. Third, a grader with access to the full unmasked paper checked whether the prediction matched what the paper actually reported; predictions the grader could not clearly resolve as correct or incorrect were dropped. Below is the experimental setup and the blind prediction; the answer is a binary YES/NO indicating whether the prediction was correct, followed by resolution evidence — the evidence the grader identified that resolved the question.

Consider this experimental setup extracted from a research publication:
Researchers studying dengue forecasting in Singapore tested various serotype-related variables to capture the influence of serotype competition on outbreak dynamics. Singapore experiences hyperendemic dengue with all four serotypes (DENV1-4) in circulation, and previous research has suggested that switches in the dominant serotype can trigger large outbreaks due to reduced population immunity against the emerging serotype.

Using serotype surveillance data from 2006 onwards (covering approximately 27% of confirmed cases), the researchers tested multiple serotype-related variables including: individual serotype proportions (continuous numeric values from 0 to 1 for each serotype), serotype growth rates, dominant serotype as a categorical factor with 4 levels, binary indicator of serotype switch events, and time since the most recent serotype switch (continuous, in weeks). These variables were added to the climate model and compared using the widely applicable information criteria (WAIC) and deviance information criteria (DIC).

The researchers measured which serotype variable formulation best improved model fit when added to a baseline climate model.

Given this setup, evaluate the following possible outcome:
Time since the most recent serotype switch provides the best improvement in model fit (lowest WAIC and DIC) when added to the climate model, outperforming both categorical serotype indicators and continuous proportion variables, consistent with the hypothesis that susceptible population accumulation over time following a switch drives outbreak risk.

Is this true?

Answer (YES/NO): YES